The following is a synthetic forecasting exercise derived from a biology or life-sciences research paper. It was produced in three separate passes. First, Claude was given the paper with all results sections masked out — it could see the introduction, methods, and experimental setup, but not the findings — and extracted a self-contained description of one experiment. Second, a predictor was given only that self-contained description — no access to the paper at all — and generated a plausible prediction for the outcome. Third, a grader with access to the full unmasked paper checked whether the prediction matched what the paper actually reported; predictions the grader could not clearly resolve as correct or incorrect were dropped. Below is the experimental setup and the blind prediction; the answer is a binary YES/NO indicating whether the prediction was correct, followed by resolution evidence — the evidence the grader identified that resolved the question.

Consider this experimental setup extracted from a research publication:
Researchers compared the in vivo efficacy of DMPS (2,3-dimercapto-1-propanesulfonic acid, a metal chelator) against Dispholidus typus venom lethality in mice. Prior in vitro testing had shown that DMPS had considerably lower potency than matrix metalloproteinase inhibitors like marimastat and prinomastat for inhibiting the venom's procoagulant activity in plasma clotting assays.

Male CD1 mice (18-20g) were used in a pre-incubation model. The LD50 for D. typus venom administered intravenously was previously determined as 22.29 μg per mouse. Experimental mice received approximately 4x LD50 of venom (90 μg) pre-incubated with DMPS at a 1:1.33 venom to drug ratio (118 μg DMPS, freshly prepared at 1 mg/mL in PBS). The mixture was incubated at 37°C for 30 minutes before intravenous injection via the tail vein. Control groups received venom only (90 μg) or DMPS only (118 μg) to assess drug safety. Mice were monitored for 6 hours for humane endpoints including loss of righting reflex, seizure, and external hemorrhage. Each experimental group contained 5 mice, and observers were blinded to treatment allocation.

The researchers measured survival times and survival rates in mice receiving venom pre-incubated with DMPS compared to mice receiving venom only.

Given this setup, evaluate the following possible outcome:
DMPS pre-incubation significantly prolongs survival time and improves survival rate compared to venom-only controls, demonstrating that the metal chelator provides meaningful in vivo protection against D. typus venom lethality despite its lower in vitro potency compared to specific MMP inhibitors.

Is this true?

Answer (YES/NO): YES